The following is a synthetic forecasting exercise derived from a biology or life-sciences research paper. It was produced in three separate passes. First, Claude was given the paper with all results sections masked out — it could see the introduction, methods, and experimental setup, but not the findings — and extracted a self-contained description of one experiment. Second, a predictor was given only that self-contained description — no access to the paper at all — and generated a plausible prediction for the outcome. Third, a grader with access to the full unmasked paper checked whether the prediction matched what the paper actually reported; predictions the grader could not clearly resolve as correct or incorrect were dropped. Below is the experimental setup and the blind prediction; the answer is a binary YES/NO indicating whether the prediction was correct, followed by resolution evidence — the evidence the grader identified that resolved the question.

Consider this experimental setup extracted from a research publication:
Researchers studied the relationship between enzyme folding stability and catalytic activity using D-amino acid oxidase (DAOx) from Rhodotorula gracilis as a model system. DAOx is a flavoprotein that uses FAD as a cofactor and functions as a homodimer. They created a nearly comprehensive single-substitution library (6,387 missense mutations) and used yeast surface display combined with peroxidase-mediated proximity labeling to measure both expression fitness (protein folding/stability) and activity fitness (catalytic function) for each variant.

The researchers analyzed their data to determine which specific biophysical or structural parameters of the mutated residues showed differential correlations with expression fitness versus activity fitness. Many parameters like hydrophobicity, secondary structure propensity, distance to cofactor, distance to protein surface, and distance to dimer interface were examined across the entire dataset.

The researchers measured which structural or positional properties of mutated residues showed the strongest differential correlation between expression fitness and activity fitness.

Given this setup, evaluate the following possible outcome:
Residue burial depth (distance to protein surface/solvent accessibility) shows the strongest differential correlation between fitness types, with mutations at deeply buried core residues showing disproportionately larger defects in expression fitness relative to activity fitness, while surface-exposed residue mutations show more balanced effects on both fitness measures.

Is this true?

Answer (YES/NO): NO